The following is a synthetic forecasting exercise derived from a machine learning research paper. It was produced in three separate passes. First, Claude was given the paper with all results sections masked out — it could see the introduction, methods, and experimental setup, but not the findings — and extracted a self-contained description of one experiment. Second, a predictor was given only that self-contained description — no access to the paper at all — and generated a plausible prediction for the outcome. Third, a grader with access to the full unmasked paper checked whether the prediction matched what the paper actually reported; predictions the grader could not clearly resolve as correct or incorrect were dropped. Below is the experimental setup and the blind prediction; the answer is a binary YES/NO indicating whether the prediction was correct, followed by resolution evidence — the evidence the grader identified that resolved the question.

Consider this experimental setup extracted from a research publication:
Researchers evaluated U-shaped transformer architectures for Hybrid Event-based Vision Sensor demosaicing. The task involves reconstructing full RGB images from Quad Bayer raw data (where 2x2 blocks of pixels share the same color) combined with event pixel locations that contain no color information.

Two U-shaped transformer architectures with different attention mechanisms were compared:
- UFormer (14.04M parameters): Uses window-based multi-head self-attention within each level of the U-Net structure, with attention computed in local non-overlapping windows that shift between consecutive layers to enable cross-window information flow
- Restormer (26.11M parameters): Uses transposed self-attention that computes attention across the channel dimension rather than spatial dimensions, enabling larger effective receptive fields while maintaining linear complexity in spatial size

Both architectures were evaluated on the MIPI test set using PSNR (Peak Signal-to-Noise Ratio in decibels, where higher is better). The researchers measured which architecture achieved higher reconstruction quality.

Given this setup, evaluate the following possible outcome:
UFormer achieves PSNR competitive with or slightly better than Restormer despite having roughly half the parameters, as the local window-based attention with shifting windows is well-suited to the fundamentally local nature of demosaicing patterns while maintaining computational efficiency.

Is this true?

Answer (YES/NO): NO